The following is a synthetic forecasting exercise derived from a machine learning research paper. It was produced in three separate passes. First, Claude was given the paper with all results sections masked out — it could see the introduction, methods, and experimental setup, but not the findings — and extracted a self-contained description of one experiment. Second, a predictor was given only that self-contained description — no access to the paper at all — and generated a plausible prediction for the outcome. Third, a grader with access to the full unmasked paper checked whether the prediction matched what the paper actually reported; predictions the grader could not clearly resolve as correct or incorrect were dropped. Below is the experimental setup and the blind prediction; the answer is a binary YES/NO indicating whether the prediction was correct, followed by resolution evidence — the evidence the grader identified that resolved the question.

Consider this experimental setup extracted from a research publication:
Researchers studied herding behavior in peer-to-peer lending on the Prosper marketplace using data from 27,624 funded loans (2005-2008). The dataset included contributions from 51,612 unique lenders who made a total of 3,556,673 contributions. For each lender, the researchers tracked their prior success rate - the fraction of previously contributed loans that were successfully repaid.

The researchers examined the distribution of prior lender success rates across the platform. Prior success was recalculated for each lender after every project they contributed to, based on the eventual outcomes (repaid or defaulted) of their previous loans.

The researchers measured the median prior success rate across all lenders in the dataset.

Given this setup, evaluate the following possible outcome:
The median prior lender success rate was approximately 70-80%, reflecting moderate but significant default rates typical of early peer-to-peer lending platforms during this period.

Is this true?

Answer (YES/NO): NO